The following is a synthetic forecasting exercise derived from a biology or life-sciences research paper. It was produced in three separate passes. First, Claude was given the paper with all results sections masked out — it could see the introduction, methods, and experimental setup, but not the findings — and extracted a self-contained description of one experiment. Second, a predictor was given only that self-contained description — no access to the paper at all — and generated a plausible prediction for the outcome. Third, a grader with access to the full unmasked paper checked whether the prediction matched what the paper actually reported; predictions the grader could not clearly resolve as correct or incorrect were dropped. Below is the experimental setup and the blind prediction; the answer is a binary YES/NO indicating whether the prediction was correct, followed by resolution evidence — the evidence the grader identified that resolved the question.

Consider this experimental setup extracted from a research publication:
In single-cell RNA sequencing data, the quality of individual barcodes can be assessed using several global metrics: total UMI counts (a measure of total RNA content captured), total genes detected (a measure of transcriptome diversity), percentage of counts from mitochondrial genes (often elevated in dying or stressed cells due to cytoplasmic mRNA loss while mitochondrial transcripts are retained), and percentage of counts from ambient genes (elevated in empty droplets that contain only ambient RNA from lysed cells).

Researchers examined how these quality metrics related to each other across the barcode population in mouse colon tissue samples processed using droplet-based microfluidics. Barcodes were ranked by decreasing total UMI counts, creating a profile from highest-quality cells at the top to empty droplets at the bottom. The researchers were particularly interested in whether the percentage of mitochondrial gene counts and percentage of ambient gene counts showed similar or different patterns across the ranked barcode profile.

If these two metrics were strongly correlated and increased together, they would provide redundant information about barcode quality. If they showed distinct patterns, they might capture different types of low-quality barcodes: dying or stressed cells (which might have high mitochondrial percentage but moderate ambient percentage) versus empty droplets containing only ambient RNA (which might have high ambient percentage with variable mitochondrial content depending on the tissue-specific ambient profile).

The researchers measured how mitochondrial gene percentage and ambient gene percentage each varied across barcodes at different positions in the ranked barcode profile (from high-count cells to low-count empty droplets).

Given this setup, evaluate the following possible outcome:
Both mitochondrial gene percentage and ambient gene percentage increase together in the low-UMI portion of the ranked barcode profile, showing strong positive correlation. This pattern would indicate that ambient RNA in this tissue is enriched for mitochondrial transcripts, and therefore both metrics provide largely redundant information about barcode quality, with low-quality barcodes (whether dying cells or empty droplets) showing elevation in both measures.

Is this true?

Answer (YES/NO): NO